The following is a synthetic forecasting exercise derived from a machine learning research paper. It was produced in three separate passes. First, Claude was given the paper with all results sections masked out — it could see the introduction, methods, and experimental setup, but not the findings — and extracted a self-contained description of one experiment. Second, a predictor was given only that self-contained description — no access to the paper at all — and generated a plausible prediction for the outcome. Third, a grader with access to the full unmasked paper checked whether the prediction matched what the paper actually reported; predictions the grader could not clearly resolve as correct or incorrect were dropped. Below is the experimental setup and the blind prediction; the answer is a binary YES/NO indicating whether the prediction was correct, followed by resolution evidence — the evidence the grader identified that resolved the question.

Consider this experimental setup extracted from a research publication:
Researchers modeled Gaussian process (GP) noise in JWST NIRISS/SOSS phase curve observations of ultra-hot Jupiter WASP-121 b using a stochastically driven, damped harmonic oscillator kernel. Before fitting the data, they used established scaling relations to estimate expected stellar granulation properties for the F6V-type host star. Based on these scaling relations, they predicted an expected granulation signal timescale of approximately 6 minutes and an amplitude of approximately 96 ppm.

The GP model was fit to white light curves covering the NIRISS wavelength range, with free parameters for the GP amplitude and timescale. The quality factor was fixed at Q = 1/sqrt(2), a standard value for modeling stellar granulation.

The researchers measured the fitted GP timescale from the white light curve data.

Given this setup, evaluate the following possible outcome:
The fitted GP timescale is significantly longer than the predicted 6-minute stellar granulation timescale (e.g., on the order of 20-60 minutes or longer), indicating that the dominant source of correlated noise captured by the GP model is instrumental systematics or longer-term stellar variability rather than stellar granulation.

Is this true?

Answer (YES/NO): NO